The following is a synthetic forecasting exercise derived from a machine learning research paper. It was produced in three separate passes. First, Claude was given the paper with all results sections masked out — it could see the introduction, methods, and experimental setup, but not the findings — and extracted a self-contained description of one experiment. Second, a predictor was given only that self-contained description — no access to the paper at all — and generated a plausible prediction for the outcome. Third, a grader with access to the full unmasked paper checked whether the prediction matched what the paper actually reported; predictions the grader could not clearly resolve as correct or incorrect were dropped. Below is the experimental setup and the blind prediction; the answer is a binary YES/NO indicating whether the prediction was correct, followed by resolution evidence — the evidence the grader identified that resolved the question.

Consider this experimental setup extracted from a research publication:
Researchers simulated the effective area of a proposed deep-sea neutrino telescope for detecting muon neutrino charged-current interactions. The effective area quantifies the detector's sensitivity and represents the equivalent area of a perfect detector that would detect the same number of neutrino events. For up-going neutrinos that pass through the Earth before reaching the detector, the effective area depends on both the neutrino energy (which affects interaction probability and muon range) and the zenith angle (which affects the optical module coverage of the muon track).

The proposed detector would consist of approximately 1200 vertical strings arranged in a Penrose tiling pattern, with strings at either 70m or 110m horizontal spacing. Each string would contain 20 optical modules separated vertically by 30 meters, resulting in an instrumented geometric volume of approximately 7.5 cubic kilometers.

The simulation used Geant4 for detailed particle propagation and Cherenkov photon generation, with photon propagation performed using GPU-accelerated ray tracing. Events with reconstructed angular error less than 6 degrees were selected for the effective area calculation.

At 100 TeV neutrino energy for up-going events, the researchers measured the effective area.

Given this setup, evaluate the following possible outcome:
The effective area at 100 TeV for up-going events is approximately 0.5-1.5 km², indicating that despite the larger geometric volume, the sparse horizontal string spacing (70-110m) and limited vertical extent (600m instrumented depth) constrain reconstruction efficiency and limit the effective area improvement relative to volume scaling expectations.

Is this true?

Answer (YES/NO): NO